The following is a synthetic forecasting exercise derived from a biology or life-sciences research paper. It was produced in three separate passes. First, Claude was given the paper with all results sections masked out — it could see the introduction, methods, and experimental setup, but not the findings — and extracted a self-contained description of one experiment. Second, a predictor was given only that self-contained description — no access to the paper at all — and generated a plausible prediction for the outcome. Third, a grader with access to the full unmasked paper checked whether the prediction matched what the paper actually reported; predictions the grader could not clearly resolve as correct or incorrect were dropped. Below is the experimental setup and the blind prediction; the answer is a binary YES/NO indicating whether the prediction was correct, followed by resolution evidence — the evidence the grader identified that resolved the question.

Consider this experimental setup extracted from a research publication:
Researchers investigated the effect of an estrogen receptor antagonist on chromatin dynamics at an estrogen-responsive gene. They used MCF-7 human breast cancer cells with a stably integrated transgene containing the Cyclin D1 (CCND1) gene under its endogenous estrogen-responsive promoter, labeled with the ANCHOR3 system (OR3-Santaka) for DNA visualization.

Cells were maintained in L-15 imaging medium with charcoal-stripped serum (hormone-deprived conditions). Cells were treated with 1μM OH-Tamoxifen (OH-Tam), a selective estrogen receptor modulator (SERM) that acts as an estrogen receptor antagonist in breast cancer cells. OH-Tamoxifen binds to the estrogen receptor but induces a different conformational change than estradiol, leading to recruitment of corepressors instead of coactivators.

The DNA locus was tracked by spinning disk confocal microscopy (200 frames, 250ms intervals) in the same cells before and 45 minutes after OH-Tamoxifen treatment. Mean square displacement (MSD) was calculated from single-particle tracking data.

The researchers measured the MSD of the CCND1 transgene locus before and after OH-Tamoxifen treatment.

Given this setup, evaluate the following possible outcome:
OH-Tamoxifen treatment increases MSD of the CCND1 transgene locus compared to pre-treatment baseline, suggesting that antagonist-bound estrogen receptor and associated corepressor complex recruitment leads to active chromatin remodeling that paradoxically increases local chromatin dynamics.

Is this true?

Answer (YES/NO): NO